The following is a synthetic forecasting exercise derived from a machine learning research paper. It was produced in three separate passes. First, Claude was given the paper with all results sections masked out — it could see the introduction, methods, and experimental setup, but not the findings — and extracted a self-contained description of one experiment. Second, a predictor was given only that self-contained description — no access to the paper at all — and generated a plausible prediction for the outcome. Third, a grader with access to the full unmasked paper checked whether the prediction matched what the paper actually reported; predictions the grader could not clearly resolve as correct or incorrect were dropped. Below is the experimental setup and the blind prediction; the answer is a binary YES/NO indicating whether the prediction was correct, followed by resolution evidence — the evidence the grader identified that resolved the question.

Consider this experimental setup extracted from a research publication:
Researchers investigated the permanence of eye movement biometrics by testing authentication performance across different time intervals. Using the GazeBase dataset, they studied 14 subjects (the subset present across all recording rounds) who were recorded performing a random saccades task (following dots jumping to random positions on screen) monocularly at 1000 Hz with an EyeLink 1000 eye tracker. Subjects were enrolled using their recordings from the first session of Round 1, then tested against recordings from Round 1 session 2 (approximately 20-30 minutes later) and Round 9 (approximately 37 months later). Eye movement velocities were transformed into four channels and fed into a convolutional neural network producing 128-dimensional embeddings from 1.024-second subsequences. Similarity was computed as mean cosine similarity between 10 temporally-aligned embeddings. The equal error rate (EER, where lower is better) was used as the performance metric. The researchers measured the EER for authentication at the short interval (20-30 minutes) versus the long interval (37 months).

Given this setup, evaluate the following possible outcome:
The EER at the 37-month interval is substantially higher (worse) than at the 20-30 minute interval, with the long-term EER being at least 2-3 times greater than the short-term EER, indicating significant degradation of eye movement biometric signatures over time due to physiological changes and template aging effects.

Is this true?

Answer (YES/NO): NO